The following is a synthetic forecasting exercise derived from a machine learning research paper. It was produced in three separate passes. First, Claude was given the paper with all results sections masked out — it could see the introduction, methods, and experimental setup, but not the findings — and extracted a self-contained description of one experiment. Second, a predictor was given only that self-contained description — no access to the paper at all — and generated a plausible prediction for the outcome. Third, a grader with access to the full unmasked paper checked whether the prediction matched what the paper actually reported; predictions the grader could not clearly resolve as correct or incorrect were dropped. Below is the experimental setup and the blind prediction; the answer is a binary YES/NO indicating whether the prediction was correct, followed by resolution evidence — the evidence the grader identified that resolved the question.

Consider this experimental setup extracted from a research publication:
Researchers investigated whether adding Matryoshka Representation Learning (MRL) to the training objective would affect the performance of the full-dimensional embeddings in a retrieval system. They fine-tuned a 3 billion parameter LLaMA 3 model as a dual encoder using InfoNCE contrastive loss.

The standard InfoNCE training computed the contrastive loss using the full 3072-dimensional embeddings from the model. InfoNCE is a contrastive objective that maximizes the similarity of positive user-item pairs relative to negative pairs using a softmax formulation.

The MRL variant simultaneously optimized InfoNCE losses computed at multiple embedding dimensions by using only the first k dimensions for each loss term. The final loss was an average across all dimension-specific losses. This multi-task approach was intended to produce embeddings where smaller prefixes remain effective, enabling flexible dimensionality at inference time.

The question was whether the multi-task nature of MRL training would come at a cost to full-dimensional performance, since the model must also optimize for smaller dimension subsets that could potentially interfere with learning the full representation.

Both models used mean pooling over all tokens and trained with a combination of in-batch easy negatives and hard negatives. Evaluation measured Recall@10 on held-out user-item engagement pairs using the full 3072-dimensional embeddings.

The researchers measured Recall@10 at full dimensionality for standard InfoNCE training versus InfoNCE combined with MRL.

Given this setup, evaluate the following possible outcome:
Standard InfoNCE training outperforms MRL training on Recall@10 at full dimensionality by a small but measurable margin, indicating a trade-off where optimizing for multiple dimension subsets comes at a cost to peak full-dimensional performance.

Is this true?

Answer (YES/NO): NO